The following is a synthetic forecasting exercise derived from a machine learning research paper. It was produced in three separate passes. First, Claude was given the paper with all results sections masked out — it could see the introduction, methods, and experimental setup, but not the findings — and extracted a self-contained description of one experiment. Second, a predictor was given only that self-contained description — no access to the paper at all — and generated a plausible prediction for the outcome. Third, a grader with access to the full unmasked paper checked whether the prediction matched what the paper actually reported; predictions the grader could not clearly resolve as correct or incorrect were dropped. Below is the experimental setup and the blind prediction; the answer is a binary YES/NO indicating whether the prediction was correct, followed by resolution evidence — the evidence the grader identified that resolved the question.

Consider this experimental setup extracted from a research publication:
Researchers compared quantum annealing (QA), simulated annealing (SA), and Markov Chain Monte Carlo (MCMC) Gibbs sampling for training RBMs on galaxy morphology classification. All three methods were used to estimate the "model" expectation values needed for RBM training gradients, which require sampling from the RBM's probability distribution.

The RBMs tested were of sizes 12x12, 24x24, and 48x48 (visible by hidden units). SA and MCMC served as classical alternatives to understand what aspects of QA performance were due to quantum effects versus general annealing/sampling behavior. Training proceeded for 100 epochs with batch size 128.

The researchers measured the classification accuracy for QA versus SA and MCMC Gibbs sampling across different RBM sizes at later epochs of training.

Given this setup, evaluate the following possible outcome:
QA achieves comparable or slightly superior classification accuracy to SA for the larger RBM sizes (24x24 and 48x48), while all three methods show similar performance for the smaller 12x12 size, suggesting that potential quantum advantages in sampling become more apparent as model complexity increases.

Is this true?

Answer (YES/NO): NO